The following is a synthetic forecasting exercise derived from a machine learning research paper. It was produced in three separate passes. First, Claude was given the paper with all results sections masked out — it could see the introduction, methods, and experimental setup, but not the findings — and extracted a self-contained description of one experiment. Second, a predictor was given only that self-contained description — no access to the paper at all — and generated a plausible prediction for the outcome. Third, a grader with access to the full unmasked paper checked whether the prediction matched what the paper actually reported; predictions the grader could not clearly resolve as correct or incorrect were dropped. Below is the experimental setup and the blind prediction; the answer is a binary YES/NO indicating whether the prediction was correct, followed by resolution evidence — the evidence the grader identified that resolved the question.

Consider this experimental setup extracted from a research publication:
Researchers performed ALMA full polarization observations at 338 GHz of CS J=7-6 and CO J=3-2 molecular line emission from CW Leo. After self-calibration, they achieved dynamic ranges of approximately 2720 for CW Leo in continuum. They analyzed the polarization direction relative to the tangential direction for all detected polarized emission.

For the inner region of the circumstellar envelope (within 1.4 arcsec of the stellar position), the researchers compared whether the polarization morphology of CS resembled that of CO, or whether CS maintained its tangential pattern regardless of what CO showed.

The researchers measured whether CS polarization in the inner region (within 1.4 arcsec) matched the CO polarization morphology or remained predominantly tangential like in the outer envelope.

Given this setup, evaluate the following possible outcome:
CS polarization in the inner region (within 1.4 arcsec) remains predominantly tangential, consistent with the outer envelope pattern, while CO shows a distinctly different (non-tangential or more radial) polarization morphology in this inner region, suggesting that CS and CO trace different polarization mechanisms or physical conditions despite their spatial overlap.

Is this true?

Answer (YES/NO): NO